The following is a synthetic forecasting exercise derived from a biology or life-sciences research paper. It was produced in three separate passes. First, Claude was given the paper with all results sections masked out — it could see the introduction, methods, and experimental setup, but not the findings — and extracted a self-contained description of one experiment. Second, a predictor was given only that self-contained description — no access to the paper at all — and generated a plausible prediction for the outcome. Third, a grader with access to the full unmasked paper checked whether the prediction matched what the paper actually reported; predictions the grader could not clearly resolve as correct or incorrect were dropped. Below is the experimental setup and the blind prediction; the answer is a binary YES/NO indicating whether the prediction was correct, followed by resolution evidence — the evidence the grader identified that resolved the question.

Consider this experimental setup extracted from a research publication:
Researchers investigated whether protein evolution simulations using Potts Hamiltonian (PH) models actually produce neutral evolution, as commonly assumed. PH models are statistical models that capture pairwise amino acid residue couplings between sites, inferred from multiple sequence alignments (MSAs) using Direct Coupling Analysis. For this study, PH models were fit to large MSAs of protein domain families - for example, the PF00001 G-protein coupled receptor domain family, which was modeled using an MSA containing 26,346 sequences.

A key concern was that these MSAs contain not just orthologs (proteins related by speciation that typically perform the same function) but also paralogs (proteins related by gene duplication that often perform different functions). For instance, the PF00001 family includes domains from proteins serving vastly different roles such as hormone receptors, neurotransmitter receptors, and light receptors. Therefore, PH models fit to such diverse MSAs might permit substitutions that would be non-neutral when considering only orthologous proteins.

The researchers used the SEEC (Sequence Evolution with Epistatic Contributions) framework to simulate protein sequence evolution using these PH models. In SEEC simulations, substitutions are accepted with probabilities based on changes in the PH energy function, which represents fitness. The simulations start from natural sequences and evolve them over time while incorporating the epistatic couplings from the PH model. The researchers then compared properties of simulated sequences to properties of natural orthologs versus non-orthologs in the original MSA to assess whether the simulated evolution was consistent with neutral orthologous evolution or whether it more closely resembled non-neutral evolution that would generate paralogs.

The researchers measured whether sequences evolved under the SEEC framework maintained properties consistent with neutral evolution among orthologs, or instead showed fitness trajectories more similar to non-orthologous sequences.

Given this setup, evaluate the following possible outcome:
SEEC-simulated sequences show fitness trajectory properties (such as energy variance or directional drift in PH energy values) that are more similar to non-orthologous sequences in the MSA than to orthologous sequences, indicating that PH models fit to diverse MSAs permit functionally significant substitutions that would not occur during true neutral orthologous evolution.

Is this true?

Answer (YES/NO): YES